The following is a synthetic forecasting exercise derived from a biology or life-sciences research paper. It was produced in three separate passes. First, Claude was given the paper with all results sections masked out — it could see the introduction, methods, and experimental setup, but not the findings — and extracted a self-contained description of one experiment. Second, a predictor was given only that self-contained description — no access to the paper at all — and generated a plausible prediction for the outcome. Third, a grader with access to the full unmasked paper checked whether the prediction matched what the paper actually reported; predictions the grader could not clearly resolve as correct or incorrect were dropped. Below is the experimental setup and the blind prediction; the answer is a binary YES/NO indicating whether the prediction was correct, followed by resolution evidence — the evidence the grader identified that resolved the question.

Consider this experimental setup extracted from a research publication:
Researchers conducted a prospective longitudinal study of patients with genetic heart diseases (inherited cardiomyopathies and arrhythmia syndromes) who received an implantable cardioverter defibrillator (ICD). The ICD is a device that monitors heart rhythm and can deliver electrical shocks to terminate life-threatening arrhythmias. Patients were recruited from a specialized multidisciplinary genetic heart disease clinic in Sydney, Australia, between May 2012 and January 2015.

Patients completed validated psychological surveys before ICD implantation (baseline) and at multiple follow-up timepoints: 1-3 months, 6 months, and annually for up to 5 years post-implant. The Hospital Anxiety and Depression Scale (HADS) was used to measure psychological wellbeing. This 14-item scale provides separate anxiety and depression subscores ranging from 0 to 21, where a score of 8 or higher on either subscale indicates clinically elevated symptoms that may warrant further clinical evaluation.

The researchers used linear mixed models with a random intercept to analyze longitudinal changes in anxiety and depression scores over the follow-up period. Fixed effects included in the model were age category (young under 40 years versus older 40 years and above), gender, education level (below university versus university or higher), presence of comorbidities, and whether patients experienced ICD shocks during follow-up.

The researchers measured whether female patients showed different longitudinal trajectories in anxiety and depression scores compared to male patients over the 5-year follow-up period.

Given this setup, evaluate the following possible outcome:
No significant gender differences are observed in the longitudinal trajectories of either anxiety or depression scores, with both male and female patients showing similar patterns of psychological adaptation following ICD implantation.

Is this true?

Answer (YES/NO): YES